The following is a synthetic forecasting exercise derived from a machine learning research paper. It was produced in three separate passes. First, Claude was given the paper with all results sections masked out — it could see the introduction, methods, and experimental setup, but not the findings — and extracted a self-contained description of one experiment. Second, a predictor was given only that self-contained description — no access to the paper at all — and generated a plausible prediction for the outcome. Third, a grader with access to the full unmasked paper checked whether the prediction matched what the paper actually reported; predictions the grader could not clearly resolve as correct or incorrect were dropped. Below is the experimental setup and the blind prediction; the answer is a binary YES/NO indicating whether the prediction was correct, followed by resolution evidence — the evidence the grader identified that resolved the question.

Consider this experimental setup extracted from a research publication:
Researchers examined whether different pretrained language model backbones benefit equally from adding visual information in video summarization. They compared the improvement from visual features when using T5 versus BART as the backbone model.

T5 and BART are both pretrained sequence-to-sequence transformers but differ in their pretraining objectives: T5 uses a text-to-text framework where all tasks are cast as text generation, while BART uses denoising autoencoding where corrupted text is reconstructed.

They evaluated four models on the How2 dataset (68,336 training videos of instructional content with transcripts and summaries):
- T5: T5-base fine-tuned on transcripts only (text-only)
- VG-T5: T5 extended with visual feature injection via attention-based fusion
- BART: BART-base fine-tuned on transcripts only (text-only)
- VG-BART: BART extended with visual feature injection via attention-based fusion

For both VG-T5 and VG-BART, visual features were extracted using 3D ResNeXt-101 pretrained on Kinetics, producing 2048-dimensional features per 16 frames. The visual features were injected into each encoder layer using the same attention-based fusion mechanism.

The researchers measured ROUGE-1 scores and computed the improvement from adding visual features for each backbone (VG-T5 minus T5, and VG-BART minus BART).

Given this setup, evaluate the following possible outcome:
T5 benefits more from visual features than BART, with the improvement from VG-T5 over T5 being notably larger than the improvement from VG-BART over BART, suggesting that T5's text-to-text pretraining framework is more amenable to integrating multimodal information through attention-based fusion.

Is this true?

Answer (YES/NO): NO